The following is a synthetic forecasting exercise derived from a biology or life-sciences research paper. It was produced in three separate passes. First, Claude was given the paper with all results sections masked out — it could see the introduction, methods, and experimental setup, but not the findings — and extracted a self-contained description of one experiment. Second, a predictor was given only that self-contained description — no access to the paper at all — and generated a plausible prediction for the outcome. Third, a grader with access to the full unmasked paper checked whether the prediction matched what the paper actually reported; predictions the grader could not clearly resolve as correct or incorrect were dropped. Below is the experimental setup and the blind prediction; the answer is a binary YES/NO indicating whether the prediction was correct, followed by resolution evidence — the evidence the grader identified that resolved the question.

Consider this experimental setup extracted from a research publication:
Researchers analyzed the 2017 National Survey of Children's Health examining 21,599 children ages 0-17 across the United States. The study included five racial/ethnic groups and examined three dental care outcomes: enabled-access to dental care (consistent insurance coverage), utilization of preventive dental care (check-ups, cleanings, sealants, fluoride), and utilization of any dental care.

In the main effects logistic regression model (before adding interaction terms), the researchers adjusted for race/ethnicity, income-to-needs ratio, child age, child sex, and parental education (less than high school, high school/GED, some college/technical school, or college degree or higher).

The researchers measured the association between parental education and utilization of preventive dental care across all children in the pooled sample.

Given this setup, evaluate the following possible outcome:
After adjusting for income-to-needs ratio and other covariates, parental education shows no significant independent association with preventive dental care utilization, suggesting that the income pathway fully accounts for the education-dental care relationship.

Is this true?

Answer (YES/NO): NO